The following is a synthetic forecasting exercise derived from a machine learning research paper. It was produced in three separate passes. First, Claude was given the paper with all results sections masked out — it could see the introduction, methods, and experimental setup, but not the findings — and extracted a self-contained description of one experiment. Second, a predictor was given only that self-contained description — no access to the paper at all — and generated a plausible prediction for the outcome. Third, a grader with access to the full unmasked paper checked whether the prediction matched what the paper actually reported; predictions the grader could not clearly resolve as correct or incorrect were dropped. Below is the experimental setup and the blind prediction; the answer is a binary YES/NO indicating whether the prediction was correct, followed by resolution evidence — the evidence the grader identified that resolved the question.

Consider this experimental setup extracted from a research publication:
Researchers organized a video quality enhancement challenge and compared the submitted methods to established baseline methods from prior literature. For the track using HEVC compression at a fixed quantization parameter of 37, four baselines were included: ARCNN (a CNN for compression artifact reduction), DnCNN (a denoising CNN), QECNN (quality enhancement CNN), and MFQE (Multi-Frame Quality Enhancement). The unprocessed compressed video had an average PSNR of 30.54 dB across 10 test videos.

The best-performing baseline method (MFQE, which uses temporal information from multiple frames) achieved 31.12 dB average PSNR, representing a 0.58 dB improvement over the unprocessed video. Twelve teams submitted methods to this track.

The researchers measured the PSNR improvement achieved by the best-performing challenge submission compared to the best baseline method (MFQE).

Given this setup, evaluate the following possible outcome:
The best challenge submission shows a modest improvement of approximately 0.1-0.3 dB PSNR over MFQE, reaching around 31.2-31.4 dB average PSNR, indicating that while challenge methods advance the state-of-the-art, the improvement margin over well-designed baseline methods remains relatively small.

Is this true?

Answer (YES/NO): NO